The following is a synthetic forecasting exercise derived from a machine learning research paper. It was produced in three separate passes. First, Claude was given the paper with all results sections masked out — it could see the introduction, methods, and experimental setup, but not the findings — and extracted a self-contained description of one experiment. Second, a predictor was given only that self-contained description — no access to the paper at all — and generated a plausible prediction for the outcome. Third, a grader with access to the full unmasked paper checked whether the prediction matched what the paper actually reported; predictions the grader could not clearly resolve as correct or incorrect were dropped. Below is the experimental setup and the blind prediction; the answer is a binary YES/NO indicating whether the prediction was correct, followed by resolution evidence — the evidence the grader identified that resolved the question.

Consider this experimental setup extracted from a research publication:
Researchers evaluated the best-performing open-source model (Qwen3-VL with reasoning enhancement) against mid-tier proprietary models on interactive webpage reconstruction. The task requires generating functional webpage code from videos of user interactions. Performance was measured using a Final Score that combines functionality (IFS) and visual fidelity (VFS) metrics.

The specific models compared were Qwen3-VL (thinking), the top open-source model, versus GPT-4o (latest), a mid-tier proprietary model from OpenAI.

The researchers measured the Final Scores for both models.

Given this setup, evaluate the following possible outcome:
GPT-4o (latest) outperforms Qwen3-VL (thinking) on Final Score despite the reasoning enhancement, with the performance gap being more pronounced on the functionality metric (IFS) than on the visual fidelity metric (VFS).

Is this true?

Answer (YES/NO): NO